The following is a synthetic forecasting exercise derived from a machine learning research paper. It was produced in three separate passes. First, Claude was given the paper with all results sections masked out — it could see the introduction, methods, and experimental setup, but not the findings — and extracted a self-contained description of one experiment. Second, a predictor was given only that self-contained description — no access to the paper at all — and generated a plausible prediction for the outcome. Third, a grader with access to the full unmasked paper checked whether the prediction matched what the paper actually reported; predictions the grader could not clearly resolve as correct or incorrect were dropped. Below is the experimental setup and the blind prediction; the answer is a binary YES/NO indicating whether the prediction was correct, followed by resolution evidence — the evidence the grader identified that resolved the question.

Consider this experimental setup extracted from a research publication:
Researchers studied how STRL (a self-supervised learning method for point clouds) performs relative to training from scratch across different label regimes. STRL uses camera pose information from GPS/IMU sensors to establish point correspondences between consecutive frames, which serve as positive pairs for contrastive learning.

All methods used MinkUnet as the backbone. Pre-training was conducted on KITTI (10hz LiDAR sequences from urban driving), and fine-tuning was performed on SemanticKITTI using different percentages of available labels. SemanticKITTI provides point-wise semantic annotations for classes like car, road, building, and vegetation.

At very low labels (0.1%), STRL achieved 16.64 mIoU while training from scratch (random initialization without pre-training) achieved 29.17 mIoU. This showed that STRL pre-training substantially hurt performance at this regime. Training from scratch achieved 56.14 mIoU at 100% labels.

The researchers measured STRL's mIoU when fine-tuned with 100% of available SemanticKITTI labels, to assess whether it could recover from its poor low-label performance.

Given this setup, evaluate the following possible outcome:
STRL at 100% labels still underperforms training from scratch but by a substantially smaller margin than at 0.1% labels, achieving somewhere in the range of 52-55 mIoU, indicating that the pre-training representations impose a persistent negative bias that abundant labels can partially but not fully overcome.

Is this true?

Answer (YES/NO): NO